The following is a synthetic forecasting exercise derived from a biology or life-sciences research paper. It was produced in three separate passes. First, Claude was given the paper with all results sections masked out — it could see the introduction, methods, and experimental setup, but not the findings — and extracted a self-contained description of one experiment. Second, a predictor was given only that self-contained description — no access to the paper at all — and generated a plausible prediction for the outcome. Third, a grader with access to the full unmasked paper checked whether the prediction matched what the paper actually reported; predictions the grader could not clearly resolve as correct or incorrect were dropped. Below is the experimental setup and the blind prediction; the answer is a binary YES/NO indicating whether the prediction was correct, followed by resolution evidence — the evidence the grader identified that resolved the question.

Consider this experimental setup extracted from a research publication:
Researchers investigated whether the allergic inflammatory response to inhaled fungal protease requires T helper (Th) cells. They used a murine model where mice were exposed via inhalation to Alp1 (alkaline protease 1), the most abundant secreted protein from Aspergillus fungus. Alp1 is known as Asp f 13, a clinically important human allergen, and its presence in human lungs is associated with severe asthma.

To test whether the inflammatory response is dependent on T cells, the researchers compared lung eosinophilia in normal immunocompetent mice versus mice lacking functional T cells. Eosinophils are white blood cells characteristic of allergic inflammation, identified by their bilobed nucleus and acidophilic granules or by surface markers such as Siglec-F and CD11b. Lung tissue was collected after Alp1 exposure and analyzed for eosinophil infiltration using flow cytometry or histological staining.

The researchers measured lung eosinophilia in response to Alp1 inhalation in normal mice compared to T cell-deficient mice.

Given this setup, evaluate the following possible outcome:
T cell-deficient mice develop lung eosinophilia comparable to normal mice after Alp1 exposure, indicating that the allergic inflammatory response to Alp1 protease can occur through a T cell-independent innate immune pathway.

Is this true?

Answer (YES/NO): NO